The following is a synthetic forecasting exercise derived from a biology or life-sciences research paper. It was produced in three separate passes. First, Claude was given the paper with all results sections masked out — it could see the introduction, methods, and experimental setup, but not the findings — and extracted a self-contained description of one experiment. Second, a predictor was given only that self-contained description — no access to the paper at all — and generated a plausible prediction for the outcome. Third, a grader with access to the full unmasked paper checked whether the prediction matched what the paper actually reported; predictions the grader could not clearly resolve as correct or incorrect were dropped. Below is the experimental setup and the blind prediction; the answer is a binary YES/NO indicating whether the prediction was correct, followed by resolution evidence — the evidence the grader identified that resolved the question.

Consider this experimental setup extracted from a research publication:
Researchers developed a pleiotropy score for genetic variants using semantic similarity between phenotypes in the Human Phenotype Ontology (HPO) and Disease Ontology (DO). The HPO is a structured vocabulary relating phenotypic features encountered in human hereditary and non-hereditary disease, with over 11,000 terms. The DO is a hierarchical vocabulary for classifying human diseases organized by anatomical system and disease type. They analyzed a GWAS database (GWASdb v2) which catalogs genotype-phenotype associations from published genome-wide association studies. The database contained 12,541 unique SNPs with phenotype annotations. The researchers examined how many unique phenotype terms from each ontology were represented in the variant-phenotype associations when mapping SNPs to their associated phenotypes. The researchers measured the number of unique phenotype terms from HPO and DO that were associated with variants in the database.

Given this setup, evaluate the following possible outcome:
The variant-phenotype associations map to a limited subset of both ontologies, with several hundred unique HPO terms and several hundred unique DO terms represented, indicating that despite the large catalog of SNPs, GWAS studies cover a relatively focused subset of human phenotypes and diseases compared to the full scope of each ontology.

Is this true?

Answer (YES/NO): YES